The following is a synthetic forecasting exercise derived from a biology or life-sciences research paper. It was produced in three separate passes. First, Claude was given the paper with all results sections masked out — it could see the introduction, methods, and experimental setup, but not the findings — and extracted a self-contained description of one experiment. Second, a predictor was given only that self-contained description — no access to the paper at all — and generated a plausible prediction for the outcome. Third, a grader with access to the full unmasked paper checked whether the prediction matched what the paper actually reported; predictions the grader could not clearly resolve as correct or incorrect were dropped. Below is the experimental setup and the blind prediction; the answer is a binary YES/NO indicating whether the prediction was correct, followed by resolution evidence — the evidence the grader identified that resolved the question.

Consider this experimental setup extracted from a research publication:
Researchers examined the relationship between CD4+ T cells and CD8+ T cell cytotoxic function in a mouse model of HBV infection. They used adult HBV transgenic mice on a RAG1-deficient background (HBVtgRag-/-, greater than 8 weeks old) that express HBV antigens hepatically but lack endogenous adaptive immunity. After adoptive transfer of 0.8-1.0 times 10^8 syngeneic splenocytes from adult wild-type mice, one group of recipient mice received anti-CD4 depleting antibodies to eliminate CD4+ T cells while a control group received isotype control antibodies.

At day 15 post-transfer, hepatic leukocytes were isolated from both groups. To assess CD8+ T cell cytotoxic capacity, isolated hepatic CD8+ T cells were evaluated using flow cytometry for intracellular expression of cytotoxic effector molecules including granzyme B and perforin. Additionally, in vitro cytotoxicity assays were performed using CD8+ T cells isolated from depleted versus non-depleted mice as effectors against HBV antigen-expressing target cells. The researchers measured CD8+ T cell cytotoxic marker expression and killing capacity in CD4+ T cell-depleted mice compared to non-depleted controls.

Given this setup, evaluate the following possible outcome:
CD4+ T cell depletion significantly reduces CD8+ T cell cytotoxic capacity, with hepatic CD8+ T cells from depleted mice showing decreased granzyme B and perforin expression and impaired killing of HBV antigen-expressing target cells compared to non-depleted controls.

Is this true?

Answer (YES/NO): YES